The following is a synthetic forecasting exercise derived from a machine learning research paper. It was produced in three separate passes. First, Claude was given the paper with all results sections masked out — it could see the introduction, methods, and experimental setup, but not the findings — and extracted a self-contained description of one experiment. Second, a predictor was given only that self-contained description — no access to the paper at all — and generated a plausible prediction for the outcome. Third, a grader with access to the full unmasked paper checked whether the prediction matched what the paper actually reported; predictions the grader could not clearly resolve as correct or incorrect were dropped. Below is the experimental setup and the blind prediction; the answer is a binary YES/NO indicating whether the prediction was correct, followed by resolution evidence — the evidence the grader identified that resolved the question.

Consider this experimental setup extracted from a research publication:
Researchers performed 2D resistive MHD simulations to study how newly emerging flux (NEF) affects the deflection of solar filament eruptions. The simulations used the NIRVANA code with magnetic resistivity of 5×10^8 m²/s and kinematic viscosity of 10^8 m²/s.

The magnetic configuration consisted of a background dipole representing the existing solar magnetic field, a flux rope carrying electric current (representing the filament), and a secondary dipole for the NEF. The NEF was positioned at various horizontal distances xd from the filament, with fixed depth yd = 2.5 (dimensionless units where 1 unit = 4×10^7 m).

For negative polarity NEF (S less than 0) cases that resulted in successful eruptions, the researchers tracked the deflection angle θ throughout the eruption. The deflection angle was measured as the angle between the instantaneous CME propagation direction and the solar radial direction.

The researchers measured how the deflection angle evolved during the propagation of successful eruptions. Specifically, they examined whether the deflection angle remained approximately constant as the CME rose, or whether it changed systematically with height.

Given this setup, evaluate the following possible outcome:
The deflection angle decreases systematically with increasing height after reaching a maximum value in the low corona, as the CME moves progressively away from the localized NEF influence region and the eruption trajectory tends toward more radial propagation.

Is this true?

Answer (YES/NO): NO